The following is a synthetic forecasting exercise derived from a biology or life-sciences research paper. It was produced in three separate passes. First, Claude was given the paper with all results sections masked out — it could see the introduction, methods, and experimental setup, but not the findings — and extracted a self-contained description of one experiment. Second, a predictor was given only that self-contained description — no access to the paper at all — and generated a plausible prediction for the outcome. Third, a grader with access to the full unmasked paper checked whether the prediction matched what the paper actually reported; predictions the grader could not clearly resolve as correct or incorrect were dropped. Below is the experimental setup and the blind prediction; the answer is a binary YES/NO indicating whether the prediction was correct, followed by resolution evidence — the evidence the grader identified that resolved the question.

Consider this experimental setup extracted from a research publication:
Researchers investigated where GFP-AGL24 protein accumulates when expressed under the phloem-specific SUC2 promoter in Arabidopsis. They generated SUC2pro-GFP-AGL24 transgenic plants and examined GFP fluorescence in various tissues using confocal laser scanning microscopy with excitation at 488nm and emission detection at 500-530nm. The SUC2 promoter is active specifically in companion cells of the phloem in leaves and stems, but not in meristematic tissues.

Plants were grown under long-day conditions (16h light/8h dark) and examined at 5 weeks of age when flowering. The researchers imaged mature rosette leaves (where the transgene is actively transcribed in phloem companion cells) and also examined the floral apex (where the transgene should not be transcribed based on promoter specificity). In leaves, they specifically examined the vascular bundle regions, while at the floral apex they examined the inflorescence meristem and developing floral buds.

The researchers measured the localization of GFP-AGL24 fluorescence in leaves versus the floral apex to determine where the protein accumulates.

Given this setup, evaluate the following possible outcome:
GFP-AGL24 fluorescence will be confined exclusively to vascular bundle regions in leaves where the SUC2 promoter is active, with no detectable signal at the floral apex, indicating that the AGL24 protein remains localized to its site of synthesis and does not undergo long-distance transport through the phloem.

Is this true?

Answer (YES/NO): NO